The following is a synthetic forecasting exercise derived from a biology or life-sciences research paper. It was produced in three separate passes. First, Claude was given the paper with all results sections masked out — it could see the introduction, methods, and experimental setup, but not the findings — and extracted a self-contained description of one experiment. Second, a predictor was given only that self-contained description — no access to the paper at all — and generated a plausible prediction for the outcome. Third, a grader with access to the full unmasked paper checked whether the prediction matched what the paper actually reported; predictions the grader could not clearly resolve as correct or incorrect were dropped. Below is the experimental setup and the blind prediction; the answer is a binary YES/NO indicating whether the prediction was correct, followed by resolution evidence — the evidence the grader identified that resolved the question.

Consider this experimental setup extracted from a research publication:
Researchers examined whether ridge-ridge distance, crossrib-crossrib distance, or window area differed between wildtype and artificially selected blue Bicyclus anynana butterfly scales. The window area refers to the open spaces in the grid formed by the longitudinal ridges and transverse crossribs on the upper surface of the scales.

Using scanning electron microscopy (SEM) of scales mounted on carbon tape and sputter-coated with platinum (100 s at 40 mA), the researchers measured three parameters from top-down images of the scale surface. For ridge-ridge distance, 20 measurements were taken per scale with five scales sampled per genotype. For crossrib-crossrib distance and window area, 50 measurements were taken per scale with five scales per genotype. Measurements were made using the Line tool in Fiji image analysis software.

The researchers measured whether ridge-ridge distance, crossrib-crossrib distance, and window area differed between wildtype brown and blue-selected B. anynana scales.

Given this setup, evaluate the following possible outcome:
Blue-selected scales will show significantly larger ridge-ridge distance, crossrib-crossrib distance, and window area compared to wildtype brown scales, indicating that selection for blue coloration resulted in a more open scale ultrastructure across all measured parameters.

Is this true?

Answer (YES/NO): NO